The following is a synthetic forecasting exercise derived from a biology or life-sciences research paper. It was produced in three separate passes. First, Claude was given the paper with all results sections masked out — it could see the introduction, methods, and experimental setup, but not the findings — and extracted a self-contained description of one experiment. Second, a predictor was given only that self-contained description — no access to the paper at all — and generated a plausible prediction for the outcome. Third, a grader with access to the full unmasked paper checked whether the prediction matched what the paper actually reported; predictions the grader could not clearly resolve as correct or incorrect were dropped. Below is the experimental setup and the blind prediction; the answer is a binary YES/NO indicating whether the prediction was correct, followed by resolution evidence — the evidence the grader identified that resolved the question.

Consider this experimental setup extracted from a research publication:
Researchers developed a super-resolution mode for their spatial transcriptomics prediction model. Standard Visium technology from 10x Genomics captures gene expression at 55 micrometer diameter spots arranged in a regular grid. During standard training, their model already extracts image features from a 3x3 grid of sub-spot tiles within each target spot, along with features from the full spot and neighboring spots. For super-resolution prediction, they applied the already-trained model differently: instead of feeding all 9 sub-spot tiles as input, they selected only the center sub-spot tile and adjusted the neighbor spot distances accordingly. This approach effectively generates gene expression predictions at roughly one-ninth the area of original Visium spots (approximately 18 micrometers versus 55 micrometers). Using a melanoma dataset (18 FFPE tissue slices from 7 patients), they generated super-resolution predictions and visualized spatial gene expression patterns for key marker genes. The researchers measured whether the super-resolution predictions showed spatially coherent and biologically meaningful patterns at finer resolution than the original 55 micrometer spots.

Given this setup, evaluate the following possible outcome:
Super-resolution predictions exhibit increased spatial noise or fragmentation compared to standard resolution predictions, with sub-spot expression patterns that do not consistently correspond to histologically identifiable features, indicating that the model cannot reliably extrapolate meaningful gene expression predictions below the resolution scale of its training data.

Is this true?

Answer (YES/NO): NO